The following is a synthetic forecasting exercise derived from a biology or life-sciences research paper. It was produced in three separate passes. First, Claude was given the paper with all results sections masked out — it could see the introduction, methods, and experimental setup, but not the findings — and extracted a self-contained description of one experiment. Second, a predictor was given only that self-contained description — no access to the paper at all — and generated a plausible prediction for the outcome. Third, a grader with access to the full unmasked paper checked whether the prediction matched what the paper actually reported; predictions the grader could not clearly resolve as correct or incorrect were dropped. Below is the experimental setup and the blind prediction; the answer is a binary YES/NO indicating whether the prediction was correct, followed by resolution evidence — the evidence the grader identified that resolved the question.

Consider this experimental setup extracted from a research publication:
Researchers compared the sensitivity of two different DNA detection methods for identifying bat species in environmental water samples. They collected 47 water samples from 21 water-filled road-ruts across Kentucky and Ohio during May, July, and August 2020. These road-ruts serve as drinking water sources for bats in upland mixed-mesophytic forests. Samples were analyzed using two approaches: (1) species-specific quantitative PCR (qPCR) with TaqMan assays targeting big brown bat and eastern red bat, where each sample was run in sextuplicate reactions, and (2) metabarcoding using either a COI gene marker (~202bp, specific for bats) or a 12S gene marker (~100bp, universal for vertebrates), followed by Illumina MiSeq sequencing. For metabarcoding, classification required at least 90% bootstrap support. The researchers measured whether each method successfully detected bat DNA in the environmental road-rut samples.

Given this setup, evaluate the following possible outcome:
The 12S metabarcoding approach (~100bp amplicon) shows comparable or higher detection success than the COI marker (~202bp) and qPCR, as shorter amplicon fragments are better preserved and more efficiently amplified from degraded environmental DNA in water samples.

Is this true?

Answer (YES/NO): NO